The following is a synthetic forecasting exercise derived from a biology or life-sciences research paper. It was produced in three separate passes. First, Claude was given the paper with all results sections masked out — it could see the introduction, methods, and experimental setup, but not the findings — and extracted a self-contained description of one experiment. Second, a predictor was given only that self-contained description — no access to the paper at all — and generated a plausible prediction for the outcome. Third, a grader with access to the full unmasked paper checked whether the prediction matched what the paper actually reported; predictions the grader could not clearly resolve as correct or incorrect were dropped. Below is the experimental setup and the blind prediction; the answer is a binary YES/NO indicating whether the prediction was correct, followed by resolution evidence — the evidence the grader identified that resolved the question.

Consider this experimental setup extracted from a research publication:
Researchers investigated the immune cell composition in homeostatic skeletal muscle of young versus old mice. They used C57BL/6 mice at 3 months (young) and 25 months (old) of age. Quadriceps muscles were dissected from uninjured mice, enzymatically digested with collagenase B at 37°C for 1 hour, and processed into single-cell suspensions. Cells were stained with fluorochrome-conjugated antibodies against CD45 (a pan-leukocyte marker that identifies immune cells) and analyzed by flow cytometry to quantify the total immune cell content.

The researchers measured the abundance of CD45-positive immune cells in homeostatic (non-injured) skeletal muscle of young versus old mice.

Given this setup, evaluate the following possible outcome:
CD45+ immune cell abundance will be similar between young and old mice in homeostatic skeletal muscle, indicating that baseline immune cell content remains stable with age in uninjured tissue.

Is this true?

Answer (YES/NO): NO